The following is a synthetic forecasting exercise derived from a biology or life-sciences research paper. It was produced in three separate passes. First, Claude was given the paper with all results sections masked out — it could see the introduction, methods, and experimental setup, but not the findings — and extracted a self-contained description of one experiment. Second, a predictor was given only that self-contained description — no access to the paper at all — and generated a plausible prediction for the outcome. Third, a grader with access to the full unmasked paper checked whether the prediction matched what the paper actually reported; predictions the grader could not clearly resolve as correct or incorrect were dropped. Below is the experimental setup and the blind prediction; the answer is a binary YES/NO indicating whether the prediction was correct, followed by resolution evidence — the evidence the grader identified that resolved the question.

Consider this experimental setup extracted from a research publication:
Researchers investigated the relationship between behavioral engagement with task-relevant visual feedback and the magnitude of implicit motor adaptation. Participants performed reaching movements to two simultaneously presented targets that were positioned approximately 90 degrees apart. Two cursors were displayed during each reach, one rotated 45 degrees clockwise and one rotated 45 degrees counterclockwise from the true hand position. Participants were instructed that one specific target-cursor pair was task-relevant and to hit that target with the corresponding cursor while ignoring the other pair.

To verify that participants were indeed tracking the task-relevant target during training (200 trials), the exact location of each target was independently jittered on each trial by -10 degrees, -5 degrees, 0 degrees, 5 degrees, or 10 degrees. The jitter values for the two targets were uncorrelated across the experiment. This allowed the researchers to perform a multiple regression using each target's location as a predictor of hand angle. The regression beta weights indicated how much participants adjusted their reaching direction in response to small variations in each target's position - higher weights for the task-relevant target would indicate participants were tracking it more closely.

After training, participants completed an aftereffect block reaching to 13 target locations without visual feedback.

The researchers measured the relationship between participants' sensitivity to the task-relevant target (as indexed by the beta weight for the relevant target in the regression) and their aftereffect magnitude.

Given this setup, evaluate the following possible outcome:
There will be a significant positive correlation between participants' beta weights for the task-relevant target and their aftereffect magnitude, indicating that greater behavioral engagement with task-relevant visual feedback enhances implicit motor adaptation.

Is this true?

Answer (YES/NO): YES